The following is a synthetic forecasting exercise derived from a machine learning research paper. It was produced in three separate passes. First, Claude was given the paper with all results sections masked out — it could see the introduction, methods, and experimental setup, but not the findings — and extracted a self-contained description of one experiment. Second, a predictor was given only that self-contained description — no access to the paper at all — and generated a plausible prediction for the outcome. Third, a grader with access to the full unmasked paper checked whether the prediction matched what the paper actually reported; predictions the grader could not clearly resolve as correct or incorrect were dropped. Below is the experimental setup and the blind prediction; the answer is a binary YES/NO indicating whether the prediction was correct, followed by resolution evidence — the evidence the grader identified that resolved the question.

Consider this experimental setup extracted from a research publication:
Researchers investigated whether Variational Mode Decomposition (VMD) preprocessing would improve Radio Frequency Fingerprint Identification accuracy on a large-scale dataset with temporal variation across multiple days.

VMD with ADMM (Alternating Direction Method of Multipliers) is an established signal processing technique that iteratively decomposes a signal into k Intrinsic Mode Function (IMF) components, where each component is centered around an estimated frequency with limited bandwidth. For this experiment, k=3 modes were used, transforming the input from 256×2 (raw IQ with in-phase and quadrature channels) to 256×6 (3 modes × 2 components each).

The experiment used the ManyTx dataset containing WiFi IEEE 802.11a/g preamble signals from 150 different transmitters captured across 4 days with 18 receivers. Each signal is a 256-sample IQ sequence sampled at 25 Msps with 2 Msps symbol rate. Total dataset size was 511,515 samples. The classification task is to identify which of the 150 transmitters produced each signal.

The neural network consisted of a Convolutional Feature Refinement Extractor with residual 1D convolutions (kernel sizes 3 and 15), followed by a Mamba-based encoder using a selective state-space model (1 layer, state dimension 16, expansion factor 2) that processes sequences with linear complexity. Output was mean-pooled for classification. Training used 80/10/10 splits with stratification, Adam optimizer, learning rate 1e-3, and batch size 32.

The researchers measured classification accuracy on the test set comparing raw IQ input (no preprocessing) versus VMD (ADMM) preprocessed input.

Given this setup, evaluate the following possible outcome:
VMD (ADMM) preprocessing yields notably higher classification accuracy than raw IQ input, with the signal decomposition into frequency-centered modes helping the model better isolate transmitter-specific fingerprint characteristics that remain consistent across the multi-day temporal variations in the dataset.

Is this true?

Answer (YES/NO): NO